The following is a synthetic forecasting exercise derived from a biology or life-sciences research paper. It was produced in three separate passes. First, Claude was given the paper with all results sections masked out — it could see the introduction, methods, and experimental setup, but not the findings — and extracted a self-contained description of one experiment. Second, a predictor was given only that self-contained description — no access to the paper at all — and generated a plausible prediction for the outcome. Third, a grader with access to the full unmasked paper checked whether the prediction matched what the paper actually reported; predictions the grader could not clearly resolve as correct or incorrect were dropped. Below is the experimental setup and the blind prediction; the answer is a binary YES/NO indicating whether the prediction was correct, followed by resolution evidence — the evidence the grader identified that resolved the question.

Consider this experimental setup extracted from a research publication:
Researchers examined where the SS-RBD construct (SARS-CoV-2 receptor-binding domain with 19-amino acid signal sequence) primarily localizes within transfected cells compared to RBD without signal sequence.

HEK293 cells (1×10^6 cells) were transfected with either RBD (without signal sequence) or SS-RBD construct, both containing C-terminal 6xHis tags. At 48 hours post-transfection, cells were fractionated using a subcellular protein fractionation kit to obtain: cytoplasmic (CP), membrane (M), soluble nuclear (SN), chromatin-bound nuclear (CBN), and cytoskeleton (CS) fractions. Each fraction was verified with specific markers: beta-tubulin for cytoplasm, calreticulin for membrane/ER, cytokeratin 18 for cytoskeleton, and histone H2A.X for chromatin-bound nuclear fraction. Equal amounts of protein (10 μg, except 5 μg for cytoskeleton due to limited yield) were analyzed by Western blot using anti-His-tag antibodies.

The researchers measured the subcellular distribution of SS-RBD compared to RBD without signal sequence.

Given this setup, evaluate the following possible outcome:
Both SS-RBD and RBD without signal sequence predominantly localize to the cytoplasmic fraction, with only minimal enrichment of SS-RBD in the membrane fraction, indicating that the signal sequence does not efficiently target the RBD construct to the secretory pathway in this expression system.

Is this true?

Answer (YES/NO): NO